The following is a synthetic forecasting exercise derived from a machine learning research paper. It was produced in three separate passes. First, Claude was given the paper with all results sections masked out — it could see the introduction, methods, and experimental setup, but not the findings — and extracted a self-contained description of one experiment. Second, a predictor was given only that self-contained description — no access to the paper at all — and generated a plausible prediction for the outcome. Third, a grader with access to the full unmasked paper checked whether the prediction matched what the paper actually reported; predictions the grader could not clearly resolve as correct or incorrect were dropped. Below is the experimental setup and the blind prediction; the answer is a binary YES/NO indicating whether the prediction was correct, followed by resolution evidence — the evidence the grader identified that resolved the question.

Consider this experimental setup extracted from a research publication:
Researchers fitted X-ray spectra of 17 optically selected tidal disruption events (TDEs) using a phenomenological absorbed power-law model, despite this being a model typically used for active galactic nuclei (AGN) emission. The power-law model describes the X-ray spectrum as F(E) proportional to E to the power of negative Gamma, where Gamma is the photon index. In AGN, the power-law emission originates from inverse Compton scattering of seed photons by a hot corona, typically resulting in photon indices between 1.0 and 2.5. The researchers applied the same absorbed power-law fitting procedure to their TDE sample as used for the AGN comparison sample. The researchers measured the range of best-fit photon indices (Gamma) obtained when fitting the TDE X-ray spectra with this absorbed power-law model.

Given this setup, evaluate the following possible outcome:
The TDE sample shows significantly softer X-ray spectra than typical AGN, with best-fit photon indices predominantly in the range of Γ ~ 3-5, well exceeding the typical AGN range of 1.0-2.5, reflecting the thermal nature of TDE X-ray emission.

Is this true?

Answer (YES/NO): NO